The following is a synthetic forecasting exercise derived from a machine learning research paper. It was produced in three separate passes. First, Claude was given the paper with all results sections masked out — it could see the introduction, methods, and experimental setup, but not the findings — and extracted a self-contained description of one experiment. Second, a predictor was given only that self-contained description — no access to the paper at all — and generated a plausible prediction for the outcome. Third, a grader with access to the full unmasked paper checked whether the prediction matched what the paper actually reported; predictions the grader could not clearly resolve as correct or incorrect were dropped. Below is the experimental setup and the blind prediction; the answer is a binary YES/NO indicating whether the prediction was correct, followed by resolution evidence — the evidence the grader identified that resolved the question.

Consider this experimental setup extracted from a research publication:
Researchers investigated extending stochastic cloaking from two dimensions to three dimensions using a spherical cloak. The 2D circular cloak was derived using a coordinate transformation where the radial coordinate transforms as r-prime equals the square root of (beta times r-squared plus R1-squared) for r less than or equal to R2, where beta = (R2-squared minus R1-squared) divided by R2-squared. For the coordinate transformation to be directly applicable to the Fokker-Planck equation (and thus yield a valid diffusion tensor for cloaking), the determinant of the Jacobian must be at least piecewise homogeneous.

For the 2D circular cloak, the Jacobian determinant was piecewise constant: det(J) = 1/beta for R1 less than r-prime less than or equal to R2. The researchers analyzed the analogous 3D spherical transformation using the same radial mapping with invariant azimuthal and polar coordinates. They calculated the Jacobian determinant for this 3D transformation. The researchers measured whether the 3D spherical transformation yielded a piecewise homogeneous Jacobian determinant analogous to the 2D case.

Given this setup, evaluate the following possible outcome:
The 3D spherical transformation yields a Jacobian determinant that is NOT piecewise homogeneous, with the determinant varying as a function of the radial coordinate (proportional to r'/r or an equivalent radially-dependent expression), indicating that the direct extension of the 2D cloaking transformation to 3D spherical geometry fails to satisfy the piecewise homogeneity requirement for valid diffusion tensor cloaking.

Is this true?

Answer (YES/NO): YES